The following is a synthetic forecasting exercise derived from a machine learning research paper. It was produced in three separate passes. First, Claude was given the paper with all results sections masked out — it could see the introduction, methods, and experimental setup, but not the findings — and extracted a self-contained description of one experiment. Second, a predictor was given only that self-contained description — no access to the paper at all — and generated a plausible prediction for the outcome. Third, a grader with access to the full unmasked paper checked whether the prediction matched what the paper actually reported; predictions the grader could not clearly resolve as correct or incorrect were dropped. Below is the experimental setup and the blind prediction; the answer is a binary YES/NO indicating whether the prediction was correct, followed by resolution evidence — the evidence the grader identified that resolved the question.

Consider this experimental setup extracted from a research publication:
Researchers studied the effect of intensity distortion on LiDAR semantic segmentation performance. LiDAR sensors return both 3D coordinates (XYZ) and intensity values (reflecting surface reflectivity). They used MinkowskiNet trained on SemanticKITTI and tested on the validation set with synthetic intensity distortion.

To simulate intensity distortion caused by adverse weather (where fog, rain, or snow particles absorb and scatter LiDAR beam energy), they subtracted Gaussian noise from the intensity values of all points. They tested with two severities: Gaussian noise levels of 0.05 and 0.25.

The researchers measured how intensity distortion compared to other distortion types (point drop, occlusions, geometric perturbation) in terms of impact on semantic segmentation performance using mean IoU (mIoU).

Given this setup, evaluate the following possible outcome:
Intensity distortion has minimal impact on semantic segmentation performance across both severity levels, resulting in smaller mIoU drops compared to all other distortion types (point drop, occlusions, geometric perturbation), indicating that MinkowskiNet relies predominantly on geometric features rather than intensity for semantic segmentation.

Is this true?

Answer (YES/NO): YES